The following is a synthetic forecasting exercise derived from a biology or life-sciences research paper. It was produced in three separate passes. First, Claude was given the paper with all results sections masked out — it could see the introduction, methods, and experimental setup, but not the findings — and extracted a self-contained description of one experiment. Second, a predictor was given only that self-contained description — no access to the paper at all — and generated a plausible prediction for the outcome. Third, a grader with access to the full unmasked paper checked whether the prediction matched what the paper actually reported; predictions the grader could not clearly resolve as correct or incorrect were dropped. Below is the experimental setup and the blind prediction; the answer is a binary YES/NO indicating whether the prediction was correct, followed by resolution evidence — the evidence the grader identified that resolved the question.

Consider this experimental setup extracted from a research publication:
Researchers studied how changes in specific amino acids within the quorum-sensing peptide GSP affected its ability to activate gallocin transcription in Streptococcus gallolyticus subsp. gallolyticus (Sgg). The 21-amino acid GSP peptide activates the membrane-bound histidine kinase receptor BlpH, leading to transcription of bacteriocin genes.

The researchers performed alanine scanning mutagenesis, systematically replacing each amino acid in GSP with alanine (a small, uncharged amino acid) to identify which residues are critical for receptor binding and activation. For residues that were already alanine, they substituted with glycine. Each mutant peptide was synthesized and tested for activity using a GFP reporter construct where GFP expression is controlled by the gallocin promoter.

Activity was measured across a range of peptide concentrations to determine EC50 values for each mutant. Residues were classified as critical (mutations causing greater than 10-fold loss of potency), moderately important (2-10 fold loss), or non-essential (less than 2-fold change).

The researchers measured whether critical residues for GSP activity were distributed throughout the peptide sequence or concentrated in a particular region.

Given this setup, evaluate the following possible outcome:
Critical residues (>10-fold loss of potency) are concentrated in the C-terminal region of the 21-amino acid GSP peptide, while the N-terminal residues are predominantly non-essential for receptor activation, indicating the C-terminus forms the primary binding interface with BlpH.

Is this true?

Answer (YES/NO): YES